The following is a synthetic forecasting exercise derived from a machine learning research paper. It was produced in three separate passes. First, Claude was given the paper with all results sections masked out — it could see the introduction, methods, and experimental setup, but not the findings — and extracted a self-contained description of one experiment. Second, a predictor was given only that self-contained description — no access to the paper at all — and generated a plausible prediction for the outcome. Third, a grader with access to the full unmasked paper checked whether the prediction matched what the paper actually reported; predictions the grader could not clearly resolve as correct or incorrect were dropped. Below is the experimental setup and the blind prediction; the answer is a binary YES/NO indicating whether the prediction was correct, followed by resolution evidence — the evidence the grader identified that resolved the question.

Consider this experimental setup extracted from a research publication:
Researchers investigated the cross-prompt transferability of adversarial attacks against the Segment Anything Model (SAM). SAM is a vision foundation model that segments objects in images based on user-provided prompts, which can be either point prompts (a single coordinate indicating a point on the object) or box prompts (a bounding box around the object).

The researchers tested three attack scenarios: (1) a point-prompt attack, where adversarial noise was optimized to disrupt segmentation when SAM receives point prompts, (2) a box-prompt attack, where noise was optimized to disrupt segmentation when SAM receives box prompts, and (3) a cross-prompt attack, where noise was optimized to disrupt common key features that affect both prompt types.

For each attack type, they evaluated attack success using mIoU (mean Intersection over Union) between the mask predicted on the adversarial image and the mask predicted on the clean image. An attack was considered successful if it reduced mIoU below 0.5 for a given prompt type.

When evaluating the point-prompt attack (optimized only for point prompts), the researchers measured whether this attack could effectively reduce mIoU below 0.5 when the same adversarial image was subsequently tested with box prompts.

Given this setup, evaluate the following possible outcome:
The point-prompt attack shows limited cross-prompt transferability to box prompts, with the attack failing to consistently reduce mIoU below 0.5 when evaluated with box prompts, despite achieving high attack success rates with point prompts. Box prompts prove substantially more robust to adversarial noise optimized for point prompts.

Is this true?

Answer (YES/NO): YES